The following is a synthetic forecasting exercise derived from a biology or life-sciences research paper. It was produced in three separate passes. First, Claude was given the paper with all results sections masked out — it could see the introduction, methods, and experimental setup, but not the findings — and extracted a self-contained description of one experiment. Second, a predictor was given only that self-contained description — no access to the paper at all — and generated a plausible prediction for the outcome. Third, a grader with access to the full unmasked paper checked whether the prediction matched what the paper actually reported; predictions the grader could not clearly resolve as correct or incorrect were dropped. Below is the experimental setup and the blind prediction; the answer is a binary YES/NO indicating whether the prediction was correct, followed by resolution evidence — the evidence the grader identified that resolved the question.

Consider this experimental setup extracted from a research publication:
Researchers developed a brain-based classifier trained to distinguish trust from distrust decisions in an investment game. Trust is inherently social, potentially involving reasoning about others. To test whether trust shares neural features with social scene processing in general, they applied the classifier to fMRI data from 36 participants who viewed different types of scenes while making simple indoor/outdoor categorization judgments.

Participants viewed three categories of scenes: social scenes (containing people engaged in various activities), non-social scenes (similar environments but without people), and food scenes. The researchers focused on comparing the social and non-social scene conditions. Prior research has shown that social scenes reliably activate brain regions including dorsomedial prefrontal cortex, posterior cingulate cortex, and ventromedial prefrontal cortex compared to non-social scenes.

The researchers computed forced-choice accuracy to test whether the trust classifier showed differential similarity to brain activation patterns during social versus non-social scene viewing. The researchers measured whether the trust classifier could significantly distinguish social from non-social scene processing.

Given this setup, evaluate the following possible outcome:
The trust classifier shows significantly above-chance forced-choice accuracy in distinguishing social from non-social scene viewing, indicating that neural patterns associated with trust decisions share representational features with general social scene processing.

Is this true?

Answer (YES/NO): NO